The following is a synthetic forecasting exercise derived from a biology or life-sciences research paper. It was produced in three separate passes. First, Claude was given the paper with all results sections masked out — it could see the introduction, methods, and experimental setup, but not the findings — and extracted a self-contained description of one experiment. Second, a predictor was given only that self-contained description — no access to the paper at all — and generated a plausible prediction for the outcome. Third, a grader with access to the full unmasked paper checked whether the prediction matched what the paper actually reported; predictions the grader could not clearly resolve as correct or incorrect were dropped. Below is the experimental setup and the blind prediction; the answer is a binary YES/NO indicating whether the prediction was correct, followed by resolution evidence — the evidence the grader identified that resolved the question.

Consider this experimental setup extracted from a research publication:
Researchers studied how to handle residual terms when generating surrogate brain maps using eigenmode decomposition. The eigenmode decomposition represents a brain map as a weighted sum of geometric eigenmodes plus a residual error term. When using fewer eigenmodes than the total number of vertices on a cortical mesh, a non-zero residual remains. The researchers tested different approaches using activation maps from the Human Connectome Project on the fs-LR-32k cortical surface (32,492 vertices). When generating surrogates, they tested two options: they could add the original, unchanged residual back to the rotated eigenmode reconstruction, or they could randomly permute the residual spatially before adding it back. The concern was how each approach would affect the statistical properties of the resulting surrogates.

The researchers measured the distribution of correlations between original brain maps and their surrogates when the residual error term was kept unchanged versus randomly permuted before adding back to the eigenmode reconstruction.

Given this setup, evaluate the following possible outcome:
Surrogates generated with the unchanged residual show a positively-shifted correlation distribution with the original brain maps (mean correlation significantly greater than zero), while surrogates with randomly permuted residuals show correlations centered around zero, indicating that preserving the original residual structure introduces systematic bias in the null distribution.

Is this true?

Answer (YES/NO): YES